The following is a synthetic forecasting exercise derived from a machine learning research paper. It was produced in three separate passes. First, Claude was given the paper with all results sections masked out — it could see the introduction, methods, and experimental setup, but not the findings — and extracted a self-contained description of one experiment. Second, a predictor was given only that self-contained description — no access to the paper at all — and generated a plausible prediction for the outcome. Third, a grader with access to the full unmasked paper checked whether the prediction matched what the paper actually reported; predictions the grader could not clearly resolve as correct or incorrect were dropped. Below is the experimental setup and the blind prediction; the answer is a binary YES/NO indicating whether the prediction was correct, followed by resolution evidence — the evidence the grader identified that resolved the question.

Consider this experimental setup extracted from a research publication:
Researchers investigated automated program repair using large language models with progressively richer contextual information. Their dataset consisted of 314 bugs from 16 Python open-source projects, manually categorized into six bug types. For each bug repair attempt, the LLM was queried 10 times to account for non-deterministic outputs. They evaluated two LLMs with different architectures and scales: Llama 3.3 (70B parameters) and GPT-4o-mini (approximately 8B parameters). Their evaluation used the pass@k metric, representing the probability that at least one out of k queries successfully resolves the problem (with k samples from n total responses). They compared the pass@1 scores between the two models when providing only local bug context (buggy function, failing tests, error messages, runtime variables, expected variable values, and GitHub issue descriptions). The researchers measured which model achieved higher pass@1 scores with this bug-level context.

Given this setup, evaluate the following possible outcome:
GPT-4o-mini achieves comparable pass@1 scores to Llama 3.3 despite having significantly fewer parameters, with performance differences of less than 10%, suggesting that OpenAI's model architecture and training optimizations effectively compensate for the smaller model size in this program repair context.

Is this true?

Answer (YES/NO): YES